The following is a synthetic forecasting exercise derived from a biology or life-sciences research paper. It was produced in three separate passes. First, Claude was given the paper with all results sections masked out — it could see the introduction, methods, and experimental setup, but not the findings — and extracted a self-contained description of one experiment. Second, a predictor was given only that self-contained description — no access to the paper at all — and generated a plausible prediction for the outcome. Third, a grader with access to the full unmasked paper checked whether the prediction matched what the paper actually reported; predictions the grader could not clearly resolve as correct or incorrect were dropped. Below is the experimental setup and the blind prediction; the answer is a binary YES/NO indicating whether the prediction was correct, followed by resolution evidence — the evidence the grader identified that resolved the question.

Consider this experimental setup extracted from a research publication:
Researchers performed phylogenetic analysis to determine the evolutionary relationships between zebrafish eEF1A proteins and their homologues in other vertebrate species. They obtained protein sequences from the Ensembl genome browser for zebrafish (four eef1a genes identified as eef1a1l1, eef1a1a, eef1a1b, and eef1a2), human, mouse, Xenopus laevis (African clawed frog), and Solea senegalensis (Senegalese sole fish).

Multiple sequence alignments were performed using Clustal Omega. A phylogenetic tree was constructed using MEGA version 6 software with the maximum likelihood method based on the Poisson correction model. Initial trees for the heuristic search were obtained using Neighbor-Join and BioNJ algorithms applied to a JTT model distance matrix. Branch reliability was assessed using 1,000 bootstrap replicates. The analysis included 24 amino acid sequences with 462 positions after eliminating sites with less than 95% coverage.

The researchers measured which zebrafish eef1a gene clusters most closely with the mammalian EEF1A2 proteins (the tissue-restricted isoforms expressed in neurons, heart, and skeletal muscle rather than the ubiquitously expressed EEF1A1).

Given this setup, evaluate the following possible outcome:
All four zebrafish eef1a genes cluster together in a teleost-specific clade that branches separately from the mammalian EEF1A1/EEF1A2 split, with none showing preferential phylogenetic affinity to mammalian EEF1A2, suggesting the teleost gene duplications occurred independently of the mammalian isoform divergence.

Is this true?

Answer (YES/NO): NO